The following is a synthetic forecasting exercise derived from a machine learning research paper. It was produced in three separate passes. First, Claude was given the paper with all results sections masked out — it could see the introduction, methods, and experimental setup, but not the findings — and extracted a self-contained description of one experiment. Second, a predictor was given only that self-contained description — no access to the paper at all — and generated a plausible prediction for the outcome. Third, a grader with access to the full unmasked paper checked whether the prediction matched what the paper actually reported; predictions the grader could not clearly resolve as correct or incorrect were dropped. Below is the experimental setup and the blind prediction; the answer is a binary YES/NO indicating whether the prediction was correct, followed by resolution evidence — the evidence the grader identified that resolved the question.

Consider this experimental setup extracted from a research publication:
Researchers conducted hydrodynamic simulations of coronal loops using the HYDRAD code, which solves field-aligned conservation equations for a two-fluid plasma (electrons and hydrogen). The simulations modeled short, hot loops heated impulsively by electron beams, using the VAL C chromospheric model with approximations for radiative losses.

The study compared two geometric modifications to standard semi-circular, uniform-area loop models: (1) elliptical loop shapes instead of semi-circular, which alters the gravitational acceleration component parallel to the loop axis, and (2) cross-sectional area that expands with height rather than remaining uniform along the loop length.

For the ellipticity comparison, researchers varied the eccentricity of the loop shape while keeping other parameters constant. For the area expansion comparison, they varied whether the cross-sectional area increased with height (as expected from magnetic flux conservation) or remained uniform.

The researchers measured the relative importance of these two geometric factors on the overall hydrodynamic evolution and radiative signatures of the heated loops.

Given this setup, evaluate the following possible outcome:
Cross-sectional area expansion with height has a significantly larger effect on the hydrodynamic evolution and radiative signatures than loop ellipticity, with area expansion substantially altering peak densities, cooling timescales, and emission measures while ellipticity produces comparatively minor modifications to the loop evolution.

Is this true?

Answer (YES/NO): YES